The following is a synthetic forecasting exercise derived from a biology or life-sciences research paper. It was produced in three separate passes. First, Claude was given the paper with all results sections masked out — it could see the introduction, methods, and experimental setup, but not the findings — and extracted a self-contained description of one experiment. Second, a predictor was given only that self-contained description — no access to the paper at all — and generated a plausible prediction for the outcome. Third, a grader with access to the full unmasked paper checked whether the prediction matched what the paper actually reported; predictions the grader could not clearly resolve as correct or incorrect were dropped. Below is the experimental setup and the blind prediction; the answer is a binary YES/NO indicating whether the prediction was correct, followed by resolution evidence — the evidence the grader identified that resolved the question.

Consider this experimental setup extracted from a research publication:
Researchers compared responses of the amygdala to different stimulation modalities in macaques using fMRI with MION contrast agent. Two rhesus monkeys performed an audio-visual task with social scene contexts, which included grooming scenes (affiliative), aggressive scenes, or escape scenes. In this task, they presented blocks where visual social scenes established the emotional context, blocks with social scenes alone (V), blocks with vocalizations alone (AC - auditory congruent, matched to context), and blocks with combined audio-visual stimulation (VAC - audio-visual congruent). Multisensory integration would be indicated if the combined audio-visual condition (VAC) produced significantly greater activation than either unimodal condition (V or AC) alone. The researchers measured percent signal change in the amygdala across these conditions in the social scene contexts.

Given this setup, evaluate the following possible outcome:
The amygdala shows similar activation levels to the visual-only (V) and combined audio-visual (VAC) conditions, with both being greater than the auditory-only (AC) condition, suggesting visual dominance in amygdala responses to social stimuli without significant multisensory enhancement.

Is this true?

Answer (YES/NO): NO